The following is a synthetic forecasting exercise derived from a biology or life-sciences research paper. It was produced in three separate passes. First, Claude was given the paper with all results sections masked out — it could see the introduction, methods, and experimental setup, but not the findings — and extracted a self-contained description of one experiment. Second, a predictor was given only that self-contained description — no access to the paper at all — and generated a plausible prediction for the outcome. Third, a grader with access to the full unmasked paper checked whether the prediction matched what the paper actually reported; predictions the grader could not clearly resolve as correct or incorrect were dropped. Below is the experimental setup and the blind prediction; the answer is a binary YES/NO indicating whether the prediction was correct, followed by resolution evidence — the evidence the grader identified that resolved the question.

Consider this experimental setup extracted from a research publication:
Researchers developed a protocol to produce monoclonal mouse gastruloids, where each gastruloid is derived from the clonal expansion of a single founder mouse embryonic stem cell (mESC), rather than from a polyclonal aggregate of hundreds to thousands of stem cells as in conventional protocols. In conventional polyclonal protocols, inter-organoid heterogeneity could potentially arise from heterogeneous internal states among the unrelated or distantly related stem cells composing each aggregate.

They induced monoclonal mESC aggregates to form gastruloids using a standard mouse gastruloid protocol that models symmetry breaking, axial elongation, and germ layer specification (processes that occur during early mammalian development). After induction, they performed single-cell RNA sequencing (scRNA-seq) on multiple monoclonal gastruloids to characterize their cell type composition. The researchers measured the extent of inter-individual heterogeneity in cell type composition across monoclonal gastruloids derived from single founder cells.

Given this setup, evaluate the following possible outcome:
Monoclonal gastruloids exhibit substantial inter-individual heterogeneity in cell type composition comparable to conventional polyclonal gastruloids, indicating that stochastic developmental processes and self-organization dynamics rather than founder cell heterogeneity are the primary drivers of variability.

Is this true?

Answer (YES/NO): NO